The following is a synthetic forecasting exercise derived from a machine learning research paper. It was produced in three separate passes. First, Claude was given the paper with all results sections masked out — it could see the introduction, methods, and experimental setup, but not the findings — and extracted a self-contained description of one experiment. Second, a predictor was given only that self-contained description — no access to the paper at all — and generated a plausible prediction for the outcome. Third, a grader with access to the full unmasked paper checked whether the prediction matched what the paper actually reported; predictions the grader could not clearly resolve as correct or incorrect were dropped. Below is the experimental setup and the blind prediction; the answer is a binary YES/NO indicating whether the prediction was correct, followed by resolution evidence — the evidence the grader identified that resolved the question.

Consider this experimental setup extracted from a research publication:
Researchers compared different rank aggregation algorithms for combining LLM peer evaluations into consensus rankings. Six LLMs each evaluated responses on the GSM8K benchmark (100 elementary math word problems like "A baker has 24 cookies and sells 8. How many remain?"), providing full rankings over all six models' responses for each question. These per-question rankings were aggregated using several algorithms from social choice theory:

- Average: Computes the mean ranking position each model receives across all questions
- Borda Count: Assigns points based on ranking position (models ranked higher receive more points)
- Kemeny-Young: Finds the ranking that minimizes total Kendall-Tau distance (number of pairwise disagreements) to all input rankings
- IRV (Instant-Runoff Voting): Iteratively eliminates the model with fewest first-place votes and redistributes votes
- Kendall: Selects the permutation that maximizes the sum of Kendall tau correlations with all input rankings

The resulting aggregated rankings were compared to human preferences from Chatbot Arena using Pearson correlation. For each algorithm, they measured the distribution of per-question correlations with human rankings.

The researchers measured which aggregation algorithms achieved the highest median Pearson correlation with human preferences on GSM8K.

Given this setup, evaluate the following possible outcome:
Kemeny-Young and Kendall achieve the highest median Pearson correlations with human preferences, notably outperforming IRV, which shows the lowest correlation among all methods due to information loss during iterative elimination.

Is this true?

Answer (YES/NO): YES